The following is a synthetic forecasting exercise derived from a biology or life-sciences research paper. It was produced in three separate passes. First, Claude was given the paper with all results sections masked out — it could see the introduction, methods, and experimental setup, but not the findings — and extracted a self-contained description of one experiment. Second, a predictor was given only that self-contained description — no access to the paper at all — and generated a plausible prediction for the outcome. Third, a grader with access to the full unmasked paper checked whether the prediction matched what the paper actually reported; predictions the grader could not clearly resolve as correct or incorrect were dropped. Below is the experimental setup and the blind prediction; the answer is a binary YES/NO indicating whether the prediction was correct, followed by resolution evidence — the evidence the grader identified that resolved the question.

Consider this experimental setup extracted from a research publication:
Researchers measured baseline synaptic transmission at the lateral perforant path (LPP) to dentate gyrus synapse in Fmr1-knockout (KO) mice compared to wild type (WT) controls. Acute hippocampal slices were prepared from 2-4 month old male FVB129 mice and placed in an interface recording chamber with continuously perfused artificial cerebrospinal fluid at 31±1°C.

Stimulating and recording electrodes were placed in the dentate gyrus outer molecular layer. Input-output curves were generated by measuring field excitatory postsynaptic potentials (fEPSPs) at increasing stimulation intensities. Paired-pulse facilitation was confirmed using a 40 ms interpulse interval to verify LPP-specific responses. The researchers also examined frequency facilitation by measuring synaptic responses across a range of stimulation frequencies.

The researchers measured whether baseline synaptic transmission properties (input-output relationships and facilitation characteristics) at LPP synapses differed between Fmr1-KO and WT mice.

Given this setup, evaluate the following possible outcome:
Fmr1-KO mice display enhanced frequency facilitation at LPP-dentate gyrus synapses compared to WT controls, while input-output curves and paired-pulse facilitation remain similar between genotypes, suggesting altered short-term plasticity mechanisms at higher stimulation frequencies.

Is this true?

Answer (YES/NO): NO